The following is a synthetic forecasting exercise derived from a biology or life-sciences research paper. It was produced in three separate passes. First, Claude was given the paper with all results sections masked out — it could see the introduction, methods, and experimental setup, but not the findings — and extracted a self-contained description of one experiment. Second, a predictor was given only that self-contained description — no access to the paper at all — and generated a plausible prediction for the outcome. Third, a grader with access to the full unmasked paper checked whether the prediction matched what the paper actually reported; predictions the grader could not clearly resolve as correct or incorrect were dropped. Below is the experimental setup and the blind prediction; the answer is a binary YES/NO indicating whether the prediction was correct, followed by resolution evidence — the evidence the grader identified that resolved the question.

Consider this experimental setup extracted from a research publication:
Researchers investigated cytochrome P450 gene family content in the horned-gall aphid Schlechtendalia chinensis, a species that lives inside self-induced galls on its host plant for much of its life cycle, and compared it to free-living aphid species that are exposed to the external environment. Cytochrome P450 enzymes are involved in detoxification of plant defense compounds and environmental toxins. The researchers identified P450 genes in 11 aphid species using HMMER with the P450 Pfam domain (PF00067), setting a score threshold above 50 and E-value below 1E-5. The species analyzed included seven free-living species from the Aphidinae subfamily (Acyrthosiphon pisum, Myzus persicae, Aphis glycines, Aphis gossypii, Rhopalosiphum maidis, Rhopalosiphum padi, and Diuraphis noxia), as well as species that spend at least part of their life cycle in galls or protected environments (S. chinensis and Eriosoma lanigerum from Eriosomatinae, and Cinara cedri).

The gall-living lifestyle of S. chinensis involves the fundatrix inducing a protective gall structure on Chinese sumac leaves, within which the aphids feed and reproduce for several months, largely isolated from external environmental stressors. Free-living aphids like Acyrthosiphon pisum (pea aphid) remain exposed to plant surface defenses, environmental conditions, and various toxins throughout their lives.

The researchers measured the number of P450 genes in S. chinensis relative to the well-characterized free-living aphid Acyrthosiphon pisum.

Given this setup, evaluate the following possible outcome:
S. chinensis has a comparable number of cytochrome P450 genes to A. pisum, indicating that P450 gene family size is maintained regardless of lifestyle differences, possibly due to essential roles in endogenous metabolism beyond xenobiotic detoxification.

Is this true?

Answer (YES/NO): NO